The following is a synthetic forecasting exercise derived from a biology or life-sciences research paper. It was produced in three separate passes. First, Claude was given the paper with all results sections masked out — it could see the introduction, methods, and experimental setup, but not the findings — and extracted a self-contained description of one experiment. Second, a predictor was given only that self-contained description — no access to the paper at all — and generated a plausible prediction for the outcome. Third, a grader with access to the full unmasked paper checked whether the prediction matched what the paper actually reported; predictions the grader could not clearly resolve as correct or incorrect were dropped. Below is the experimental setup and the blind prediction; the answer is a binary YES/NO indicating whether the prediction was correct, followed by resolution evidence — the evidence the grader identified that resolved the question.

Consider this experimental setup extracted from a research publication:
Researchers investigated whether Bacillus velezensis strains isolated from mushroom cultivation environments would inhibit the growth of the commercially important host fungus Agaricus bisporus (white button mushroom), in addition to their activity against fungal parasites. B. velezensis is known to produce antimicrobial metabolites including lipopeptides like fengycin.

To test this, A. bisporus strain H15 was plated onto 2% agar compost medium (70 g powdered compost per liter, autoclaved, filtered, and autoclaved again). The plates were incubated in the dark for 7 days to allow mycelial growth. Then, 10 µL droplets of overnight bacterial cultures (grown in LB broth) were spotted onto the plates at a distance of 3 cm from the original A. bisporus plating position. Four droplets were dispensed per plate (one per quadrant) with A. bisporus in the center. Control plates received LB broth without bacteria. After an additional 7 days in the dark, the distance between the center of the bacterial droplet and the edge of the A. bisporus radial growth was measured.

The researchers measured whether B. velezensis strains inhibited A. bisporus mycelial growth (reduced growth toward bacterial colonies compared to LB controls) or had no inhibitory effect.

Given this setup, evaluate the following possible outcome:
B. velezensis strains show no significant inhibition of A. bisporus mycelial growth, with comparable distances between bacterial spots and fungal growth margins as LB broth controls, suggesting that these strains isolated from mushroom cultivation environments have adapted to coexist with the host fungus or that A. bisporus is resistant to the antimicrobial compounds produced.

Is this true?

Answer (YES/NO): YES